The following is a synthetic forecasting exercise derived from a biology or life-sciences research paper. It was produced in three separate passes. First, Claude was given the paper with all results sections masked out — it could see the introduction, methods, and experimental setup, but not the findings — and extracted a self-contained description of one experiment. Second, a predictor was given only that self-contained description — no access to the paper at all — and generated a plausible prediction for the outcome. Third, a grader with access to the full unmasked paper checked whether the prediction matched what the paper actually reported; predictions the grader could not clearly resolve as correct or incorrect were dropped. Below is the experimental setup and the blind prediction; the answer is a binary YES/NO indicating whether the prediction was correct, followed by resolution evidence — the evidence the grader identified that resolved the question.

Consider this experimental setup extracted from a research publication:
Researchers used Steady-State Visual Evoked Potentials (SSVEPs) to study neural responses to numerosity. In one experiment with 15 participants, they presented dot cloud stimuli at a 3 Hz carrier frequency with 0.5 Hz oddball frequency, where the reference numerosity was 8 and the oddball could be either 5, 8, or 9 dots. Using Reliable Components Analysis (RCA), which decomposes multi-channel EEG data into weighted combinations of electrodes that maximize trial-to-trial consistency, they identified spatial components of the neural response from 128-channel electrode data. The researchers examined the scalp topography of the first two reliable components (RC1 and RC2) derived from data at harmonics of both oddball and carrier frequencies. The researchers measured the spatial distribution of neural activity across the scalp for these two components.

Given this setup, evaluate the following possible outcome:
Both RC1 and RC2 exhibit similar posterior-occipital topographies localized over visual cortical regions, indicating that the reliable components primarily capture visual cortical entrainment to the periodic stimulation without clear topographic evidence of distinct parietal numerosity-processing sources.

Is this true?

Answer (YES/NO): NO